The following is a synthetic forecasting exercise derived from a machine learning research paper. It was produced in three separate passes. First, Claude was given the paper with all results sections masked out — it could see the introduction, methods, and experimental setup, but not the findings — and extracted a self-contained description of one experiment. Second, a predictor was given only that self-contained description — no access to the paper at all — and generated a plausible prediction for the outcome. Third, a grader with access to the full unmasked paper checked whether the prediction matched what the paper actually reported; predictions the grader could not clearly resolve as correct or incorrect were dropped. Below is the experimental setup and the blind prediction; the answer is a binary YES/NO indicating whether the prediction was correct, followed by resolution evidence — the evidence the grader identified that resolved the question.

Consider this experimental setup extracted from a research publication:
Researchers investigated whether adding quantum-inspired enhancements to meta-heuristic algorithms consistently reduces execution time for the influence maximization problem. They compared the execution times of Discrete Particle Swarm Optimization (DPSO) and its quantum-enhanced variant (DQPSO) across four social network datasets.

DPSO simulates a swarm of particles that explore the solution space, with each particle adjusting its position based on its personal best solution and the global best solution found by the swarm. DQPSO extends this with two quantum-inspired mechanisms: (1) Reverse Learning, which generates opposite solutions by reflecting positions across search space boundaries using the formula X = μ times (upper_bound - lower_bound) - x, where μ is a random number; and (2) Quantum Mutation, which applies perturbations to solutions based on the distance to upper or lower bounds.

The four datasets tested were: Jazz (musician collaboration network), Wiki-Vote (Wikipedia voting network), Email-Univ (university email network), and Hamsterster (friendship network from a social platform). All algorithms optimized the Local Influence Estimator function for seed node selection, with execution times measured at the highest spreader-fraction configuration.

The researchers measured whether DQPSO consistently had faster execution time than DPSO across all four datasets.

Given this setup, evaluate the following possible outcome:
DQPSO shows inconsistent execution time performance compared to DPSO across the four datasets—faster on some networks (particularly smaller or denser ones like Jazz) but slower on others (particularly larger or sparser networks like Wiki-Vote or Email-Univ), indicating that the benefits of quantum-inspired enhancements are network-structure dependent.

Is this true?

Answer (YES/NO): NO